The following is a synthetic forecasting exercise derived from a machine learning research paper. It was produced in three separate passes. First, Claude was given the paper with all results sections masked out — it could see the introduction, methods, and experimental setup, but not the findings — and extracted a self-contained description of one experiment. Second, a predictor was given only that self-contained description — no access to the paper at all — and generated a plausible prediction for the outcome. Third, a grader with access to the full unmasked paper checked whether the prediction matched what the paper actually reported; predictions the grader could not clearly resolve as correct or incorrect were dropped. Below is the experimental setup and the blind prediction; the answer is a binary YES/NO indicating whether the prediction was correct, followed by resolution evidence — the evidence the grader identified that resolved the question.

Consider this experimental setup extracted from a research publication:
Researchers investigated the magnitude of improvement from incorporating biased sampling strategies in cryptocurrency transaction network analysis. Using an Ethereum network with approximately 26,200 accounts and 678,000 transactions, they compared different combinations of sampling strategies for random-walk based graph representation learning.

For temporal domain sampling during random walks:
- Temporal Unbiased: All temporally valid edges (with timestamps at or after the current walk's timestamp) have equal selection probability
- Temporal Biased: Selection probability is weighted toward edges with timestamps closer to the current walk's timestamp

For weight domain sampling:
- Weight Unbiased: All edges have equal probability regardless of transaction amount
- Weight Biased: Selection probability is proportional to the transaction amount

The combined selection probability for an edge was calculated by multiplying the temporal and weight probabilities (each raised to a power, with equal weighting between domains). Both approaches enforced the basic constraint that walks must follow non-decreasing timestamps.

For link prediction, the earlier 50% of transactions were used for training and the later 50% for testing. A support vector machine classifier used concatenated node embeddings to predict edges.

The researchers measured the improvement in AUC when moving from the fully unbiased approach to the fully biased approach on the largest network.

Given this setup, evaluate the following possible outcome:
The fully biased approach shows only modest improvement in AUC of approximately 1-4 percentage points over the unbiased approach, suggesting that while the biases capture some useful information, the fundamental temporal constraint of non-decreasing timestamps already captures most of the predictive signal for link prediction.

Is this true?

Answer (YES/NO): NO